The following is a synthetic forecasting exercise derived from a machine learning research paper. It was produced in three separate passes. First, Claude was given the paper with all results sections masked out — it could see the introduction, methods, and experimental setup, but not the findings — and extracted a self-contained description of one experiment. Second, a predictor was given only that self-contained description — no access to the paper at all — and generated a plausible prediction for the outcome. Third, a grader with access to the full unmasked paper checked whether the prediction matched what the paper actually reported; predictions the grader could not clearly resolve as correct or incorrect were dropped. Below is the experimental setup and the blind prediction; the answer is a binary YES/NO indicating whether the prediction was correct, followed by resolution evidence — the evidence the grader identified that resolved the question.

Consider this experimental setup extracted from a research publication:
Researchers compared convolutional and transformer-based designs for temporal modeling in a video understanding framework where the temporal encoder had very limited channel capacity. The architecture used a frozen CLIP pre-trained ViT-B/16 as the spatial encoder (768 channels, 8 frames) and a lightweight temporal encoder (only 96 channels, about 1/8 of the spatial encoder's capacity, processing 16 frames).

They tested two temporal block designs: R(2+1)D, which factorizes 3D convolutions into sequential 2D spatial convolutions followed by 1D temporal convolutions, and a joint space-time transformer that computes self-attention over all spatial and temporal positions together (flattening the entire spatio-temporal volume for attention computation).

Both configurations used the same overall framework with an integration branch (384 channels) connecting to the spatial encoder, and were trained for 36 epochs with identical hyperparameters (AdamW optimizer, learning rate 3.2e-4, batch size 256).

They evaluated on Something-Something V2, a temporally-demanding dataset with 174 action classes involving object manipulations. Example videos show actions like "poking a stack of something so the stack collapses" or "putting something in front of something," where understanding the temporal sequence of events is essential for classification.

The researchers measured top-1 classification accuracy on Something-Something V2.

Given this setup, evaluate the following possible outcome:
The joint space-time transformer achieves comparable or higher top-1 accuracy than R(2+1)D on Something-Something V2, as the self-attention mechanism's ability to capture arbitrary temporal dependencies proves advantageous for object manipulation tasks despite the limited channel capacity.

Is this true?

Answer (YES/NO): NO